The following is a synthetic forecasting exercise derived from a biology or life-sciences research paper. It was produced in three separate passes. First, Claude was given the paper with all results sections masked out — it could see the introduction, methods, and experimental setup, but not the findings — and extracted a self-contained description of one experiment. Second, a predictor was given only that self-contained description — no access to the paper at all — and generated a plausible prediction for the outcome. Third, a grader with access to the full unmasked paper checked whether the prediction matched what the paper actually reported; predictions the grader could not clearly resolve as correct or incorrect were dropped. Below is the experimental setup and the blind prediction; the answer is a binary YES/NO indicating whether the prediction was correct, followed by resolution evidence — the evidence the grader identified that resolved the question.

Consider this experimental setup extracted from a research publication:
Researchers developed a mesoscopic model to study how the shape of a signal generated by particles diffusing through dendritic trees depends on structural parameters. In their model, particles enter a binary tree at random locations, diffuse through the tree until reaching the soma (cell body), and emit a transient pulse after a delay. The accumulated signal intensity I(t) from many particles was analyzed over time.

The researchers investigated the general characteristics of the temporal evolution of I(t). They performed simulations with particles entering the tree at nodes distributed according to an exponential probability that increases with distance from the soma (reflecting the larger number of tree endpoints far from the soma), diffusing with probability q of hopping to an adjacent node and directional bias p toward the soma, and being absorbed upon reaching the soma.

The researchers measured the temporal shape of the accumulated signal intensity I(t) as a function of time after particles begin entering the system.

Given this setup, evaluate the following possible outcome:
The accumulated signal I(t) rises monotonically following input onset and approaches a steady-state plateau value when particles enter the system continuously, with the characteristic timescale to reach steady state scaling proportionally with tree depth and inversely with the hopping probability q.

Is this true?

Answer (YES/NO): NO